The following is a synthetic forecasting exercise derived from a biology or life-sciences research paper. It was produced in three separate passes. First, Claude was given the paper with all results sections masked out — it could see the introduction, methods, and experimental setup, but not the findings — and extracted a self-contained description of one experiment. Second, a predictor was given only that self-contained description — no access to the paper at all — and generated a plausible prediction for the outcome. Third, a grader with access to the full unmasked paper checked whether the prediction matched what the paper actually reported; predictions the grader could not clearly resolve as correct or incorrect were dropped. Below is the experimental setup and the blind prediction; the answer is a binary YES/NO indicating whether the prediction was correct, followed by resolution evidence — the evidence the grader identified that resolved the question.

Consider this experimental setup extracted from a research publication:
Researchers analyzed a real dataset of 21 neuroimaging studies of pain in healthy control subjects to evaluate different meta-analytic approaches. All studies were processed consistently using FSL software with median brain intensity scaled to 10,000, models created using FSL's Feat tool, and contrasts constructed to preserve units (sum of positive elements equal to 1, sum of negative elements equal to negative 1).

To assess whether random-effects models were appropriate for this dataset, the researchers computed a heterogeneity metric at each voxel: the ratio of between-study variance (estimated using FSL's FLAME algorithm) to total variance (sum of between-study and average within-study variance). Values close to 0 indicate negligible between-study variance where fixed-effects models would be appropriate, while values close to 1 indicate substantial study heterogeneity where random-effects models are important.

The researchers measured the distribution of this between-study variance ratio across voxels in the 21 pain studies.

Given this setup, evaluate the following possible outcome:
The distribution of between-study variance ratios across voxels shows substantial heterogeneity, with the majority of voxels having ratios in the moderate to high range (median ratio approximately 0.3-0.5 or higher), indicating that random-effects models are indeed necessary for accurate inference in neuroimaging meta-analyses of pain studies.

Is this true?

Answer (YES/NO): YES